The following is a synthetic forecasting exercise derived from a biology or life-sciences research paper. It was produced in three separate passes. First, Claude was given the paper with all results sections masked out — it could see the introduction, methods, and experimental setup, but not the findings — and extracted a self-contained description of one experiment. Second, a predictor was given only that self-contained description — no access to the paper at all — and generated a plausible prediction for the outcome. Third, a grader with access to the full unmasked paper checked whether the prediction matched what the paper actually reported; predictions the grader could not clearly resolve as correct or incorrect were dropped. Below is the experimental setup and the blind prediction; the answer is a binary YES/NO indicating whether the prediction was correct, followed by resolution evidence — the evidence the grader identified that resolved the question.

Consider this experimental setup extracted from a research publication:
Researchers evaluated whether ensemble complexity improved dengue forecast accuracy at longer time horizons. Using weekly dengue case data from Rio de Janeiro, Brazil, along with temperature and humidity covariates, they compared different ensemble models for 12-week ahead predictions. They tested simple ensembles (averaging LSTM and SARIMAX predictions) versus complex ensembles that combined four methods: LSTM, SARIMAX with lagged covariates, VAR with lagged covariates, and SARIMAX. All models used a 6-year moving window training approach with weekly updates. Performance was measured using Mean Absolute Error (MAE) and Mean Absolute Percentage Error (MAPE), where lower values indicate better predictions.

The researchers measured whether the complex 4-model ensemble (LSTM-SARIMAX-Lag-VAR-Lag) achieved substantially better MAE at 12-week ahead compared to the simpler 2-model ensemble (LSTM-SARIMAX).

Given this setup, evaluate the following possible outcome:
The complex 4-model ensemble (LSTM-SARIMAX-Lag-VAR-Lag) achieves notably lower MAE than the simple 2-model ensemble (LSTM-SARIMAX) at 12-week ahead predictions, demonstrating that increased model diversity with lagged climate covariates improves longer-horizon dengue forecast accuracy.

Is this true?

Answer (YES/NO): NO